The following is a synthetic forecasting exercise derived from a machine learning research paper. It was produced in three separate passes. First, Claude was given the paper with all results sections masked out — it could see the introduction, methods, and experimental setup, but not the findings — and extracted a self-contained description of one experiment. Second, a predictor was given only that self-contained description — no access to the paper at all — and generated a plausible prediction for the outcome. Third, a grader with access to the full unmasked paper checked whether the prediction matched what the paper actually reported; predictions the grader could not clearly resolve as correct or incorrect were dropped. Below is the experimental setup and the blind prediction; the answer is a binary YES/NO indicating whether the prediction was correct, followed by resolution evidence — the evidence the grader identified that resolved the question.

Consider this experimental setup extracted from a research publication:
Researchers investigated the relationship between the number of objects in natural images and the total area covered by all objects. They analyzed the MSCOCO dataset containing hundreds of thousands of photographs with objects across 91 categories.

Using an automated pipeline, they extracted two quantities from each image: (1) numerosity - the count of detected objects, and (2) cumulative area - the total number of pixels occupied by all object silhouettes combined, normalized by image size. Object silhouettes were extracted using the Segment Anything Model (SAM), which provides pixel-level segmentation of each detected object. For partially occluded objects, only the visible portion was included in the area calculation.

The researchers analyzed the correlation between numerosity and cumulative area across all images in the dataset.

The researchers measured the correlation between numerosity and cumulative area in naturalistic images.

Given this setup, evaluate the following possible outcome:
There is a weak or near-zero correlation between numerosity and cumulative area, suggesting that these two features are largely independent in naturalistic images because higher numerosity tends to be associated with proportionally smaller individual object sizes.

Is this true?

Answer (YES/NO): YES